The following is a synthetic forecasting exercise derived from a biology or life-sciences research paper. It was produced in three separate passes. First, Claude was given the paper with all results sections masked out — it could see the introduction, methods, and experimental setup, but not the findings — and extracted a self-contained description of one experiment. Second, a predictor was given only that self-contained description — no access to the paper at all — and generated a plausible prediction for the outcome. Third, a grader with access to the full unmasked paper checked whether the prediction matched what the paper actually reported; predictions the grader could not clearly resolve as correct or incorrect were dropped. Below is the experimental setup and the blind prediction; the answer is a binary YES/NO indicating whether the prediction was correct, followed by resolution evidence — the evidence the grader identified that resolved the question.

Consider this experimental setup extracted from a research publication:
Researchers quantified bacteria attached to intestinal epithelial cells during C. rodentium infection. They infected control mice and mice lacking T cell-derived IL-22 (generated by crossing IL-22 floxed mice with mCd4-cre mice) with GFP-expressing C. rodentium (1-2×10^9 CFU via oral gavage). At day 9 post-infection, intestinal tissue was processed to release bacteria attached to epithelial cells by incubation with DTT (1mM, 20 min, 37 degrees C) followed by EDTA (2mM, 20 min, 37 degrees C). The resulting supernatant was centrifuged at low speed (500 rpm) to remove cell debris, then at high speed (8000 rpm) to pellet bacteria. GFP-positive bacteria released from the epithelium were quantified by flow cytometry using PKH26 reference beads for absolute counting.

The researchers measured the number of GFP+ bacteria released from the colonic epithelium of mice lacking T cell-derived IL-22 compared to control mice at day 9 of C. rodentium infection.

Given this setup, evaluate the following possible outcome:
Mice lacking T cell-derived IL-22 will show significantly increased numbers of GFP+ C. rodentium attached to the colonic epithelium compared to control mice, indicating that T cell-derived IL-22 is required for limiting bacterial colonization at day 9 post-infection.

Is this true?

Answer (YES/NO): YES